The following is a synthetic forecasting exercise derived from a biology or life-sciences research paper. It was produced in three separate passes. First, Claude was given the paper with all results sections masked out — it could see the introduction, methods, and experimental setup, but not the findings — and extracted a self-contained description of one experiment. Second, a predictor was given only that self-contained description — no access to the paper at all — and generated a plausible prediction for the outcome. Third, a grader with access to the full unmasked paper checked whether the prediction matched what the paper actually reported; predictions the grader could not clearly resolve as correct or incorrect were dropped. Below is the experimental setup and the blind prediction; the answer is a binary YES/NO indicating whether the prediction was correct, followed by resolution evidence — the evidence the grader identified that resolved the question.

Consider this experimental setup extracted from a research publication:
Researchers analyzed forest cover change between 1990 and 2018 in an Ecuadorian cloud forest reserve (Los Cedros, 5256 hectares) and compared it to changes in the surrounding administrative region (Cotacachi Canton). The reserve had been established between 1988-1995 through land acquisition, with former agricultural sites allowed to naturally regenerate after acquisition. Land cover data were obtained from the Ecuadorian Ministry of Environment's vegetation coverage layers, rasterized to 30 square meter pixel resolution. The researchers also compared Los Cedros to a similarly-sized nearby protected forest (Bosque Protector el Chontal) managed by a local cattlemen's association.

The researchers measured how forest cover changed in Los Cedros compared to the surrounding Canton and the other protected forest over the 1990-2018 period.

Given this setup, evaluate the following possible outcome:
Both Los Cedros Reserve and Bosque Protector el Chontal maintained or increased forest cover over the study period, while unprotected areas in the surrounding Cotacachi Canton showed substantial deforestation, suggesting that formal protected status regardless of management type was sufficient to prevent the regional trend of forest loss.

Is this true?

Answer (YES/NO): NO